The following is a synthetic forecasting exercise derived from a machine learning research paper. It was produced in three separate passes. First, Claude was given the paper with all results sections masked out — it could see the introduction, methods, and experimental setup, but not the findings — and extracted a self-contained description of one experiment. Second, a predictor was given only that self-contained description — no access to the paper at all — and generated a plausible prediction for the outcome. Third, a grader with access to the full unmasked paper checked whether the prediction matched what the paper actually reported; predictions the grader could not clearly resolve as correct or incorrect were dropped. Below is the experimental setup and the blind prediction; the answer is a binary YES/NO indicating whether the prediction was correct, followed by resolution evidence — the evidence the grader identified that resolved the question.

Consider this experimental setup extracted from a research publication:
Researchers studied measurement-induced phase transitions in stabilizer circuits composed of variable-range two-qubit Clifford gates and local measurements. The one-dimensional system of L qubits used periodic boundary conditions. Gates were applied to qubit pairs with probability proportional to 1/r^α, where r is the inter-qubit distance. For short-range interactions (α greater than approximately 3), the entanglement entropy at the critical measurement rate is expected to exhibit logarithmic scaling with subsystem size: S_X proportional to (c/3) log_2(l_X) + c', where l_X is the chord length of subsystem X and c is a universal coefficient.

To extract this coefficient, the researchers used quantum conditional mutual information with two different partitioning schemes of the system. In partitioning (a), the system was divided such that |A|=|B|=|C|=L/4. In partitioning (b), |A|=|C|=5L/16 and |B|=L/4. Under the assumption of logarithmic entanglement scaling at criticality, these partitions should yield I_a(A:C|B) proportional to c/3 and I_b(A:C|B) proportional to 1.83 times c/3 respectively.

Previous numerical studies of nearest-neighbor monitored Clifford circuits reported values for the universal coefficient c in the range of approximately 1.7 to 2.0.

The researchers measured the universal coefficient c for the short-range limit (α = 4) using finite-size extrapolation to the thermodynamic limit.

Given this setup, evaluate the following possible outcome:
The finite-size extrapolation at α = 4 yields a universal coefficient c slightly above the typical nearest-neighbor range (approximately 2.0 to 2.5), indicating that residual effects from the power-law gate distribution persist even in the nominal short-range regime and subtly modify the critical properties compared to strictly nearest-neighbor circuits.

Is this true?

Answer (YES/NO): NO